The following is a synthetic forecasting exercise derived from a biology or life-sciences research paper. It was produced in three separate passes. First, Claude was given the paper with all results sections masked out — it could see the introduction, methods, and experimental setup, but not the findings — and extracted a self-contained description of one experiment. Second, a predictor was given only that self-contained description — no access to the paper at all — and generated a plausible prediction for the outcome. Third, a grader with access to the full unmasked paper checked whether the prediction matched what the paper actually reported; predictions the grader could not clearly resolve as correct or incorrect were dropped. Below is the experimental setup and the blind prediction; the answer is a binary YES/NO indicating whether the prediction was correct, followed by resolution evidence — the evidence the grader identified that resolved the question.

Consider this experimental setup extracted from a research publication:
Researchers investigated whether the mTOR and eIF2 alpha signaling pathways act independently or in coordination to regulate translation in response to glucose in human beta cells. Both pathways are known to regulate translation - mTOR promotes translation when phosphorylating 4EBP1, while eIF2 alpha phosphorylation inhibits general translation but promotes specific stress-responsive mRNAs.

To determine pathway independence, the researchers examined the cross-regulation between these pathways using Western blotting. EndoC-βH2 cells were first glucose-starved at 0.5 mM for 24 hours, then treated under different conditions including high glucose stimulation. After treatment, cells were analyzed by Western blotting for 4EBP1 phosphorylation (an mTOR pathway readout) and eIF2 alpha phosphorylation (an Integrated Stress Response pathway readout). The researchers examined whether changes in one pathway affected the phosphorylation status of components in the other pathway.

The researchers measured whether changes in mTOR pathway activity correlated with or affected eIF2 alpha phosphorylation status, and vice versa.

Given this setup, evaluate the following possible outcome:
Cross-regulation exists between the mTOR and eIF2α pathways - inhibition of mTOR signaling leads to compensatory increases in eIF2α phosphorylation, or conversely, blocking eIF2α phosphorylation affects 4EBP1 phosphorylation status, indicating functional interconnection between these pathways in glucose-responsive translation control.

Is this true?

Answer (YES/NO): NO